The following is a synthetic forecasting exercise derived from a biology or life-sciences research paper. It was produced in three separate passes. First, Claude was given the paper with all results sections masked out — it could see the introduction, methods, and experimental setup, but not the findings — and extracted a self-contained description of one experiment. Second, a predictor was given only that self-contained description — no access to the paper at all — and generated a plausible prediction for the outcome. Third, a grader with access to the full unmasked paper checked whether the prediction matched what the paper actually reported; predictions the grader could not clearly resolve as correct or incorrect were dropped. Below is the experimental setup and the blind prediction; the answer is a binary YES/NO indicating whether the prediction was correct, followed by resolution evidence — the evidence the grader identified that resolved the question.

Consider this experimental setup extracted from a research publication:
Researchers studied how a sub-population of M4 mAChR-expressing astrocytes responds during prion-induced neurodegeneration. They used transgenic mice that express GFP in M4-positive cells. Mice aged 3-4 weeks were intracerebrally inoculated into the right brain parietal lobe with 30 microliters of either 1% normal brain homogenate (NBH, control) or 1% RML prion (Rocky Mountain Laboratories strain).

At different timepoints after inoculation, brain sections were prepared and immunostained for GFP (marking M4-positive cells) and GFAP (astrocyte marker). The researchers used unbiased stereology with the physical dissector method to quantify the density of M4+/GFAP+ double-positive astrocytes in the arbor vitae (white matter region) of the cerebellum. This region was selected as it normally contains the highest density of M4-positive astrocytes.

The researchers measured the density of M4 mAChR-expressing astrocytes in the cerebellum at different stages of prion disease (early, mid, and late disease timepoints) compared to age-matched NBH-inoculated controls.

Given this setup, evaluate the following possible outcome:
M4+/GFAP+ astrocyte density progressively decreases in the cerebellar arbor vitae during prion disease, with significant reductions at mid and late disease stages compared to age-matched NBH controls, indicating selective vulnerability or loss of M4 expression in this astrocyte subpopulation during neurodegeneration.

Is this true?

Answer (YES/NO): NO